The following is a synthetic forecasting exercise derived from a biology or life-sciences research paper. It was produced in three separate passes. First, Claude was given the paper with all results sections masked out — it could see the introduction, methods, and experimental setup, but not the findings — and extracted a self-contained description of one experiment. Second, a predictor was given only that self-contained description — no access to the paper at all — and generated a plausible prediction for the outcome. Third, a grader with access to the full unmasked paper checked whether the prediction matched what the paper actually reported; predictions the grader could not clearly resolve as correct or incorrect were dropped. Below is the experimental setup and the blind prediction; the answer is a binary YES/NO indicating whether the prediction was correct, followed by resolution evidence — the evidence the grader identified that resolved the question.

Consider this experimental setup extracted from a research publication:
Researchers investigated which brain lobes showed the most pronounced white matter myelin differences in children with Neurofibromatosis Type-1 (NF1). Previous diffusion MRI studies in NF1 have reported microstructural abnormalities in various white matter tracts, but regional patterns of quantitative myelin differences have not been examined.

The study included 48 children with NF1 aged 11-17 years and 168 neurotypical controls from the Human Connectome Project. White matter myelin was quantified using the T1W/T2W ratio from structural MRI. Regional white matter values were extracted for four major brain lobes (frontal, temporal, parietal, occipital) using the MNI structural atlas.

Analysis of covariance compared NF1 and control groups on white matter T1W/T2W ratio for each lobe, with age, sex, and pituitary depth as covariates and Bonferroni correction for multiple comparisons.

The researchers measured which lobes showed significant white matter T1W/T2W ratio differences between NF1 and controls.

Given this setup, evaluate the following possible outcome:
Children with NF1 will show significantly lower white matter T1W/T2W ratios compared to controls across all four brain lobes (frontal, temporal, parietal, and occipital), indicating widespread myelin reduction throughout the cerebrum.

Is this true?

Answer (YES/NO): YES